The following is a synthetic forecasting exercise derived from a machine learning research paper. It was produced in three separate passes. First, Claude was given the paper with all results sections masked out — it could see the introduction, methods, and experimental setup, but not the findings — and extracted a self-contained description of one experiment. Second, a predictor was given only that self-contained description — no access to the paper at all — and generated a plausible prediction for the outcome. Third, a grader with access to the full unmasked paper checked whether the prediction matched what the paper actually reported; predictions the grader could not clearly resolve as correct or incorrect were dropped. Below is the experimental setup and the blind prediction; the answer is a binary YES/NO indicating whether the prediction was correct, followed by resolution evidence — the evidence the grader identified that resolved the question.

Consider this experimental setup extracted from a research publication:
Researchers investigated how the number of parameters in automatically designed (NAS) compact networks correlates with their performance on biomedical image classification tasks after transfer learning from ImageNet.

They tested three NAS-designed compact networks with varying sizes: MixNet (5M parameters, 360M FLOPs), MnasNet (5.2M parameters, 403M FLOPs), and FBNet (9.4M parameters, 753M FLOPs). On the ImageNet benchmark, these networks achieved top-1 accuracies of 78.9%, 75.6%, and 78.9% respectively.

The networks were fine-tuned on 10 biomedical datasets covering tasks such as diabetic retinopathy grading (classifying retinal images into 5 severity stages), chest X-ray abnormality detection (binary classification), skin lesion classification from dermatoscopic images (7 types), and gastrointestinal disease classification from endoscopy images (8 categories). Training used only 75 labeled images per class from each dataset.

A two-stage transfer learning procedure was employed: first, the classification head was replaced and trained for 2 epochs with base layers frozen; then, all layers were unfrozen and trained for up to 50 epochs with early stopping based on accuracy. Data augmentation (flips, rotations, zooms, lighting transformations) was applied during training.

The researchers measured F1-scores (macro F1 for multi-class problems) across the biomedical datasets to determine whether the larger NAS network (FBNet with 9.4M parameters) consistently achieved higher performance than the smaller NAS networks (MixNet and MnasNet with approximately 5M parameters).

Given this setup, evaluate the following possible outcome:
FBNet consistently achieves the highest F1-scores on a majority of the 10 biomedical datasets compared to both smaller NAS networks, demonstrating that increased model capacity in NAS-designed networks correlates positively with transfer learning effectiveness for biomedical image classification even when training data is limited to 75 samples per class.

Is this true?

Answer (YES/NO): NO